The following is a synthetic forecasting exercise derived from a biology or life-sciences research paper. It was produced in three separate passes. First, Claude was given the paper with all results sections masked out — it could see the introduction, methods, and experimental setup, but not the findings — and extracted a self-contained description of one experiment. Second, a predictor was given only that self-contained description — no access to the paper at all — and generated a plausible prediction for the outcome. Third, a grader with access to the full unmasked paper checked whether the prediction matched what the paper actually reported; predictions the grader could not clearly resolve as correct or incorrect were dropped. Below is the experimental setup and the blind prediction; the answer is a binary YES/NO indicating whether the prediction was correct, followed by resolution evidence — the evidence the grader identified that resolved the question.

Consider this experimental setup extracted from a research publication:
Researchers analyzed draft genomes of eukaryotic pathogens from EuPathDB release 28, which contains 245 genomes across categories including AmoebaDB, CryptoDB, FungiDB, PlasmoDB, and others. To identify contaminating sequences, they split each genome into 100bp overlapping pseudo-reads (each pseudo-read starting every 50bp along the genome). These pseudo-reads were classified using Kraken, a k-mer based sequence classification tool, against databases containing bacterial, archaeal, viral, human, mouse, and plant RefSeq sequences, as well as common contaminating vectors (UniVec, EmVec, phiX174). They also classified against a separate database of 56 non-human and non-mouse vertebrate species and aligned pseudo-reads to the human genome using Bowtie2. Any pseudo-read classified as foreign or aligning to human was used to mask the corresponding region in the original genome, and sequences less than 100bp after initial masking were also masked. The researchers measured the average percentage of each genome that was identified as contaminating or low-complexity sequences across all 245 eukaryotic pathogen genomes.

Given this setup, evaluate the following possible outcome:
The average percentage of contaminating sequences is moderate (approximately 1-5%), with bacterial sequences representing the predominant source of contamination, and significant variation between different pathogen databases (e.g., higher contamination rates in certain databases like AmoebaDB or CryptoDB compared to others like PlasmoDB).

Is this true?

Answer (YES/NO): NO